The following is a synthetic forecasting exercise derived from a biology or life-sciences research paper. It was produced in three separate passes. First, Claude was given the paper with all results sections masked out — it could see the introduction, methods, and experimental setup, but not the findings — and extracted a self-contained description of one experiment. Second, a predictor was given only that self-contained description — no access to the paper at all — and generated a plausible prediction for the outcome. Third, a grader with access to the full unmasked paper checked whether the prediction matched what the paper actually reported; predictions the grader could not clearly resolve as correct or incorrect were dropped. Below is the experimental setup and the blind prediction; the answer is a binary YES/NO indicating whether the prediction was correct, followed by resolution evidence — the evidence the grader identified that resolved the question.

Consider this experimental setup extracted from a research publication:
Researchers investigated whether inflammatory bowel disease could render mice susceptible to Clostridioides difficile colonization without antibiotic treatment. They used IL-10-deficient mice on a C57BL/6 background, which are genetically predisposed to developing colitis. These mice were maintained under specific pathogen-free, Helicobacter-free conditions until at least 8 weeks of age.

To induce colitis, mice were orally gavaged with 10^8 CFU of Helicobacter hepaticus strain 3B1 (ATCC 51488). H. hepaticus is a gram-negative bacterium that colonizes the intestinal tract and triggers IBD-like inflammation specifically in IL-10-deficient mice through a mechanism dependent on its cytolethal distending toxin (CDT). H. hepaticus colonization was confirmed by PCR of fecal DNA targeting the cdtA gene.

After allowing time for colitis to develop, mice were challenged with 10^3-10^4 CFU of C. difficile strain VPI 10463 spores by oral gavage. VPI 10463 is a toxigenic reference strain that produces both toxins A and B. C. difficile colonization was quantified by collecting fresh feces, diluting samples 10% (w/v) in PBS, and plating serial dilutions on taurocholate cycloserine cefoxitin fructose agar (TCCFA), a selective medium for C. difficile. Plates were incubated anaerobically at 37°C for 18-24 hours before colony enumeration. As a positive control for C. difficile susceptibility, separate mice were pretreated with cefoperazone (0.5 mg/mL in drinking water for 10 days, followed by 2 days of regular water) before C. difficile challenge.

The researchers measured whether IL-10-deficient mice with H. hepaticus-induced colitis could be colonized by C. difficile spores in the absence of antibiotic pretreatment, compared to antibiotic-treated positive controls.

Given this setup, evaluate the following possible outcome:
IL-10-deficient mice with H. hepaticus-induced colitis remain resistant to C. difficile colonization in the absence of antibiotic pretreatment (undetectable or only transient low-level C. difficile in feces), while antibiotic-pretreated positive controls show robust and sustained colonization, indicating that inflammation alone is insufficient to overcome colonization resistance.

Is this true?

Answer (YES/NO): NO